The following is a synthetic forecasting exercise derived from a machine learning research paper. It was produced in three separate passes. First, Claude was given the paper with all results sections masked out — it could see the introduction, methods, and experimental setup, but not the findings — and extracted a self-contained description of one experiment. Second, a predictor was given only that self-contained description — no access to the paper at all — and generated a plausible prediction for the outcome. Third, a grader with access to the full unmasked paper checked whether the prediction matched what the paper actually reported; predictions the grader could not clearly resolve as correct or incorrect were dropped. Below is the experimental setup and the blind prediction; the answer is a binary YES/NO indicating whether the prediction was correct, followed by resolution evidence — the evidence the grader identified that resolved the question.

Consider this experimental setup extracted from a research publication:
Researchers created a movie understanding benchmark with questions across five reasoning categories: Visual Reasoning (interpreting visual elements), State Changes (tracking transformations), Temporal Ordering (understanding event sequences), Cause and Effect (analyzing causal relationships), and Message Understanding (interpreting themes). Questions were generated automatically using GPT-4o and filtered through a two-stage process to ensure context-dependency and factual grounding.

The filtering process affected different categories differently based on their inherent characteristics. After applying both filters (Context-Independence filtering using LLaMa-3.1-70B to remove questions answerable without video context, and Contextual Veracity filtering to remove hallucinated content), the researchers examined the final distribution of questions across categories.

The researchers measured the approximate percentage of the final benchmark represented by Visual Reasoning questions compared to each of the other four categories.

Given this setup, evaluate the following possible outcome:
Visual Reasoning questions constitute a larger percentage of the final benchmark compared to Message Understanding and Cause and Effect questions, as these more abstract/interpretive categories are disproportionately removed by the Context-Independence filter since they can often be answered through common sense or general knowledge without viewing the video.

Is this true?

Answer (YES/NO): NO